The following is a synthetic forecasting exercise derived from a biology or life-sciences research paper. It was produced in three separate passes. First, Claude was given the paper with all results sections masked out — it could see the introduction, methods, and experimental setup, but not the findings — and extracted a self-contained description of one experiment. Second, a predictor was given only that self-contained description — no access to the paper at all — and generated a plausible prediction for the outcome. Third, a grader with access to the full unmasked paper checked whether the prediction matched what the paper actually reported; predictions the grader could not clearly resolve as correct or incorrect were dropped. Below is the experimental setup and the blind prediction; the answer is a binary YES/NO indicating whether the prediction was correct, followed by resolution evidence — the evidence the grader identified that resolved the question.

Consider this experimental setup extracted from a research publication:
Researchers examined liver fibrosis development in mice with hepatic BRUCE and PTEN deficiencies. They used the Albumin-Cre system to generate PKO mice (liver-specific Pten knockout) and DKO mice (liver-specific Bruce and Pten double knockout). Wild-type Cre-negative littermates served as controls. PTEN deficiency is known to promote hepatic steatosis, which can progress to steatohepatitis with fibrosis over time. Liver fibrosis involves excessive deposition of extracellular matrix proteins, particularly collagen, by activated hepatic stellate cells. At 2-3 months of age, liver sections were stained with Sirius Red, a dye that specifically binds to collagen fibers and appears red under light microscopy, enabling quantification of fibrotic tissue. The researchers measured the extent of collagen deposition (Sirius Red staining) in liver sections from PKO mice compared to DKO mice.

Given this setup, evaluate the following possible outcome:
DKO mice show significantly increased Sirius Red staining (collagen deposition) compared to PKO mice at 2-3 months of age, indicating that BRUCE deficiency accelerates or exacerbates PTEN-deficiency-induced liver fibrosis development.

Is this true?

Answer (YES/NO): YES